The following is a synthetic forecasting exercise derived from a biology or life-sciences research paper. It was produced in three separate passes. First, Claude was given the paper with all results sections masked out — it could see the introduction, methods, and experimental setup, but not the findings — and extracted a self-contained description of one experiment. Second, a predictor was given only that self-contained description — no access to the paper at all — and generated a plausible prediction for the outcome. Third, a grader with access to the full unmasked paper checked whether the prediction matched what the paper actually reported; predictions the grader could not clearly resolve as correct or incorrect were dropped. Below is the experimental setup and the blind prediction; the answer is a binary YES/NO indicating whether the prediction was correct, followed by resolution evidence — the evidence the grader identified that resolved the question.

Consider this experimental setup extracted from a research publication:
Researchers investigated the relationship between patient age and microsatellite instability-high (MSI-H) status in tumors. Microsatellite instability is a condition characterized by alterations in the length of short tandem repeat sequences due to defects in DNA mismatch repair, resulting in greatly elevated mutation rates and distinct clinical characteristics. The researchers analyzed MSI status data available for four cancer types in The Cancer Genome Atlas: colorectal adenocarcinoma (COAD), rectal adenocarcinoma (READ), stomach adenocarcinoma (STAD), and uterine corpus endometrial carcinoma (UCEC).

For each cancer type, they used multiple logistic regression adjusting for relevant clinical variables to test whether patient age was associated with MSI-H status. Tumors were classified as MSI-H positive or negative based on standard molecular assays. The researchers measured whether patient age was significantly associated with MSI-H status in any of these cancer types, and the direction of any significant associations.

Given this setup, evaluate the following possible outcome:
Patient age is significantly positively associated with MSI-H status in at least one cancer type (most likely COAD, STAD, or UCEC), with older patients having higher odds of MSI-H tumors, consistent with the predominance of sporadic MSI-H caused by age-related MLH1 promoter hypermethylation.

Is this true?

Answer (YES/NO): YES